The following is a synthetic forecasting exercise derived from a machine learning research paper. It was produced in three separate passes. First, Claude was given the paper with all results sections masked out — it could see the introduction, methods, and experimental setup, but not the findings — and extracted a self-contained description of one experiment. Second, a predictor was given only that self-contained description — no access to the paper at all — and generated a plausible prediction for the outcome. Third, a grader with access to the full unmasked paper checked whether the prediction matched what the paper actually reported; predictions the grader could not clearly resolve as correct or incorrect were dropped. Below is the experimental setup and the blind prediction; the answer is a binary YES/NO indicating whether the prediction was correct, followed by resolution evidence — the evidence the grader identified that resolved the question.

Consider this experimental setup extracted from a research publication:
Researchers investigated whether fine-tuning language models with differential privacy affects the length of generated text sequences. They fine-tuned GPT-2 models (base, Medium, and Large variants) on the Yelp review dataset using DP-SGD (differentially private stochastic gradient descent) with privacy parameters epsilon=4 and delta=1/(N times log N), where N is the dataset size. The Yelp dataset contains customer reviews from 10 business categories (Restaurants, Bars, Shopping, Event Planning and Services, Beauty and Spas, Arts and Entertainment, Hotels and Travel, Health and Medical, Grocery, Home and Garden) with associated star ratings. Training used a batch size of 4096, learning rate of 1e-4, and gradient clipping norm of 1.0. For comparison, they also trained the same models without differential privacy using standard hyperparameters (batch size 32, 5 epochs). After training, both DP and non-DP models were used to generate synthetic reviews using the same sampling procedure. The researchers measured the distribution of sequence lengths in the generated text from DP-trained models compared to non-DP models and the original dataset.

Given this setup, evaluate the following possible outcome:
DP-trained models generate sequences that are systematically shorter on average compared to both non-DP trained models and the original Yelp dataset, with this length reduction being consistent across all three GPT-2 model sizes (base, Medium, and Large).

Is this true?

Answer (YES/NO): YES